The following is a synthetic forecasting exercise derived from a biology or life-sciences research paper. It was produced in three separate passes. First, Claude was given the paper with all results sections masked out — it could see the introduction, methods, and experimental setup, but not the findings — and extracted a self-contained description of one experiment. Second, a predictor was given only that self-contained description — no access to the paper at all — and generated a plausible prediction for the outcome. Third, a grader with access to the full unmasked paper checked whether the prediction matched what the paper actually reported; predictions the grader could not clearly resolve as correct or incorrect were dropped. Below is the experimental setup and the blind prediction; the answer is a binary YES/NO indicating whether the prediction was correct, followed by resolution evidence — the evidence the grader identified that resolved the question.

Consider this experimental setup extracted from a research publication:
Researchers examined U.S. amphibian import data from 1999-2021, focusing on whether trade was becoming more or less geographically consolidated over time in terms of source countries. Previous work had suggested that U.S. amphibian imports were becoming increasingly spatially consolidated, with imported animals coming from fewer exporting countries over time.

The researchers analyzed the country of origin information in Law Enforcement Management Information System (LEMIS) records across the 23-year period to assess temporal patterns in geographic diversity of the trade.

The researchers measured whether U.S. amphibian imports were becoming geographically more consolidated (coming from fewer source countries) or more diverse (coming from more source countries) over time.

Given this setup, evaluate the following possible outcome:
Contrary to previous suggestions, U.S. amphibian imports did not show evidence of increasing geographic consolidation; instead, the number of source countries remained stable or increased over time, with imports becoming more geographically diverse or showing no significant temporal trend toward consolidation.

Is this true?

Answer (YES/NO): NO